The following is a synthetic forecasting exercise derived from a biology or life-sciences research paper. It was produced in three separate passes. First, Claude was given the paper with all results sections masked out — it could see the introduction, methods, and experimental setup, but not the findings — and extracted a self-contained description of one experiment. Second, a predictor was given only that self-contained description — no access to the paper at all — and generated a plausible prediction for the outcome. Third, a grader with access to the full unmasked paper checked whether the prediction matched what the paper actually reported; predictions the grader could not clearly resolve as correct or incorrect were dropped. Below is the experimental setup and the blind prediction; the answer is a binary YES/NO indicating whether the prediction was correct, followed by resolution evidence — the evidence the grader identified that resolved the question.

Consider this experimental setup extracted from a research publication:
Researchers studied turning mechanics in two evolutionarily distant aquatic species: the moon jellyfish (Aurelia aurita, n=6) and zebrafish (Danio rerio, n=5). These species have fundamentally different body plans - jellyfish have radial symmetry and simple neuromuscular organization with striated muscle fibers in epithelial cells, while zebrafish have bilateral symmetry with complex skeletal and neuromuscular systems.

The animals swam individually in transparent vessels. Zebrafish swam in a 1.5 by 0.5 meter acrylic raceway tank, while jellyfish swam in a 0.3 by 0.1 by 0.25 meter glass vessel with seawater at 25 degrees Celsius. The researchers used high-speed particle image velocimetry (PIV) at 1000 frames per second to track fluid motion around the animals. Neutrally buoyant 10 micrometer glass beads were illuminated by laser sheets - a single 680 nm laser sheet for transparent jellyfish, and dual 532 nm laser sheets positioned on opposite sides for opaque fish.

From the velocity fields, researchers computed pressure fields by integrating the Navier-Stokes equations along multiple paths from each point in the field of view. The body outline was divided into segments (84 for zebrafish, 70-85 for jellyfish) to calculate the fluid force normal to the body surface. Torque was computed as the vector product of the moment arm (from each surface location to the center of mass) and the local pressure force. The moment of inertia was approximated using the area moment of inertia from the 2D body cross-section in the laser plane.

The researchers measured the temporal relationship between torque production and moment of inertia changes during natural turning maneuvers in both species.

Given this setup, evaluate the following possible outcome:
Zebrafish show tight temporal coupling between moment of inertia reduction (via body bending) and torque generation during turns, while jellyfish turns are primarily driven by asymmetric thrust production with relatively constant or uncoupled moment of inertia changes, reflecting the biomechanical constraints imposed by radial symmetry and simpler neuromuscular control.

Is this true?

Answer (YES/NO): NO